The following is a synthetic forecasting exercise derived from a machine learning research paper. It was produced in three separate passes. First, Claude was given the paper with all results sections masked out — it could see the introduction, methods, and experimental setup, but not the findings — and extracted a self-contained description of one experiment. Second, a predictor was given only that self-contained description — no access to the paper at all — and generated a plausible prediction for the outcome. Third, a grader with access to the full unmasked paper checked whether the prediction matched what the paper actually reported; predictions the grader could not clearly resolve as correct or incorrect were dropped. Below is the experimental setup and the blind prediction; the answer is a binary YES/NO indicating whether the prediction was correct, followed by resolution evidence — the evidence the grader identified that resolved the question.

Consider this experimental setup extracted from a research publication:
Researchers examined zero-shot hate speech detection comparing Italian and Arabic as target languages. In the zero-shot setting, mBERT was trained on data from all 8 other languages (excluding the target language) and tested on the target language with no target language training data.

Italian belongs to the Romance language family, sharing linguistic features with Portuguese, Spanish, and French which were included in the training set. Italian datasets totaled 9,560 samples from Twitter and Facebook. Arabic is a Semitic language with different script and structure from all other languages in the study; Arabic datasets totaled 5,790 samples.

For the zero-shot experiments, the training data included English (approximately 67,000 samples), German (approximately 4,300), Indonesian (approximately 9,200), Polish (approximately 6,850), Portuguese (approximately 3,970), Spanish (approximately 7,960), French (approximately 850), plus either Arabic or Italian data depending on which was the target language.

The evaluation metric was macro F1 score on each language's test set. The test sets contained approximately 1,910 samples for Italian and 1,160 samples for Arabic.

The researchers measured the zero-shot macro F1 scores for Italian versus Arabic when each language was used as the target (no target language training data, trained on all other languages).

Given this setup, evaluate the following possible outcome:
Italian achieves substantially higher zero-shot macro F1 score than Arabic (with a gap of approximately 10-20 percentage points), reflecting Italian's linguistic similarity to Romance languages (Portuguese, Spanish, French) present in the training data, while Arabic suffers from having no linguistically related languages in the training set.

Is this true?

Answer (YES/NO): NO